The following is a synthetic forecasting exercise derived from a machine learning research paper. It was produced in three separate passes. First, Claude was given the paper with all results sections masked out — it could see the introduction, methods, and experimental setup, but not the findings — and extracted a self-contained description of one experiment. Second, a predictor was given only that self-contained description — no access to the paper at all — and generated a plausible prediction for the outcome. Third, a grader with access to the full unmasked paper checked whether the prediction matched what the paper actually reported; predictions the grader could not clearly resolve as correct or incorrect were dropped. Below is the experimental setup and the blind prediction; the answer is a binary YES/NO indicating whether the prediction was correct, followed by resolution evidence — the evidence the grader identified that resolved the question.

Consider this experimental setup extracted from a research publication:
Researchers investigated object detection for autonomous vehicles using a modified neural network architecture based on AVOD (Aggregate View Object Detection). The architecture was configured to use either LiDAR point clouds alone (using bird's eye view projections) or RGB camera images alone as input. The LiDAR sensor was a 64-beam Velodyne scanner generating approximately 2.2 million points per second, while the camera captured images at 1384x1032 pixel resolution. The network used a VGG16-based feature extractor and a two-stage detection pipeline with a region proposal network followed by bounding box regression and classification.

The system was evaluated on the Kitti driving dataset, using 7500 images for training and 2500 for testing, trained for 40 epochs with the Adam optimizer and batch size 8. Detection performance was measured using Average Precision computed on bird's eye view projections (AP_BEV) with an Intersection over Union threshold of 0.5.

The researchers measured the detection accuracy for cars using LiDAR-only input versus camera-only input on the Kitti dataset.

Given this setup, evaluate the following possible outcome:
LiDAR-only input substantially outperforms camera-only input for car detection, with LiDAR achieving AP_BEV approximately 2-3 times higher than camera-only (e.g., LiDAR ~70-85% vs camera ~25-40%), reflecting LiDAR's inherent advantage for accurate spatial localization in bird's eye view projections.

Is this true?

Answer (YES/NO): NO